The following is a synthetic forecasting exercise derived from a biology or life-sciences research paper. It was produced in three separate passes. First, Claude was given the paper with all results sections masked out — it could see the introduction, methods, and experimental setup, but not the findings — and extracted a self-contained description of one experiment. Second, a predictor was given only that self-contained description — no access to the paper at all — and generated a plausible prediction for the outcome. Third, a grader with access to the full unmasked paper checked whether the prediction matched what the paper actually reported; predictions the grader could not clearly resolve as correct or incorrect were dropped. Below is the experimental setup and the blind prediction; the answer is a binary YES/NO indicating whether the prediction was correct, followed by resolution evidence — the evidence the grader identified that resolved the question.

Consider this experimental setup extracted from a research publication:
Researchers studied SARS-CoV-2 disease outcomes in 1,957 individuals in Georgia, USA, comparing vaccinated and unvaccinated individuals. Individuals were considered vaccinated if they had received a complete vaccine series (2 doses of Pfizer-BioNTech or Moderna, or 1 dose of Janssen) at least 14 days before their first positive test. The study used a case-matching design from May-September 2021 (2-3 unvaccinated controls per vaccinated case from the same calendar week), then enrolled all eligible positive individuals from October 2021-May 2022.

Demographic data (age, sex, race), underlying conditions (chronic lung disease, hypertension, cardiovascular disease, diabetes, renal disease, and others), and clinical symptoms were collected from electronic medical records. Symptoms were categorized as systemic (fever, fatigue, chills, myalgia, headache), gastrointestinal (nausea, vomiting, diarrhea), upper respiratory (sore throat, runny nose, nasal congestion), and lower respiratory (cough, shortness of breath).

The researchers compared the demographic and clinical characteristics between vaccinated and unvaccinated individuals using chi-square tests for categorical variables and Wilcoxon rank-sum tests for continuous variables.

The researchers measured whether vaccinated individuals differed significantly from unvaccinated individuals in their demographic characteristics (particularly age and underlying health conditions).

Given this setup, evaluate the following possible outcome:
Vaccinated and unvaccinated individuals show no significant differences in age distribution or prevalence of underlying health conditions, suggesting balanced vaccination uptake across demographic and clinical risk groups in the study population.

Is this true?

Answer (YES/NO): NO